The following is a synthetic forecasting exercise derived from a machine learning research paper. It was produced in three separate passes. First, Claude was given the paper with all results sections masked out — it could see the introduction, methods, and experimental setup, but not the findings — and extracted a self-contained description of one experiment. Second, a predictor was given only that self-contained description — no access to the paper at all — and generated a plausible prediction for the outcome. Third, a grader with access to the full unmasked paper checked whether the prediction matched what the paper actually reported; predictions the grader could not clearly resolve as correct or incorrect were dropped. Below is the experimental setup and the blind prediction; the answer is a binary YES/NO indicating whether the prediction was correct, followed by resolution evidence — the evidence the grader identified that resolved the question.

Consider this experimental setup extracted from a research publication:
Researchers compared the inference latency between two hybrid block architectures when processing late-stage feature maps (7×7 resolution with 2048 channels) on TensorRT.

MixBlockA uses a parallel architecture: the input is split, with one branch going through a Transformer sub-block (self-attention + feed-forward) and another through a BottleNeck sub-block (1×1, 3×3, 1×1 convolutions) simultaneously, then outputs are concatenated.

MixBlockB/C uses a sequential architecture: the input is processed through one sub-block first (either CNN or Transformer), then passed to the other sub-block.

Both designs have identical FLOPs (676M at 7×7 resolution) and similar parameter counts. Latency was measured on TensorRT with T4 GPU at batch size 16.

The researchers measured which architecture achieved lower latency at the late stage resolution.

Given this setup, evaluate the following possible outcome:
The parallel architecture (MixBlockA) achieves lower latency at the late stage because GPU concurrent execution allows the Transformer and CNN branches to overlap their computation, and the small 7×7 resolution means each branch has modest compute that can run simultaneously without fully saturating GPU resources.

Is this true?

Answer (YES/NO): NO